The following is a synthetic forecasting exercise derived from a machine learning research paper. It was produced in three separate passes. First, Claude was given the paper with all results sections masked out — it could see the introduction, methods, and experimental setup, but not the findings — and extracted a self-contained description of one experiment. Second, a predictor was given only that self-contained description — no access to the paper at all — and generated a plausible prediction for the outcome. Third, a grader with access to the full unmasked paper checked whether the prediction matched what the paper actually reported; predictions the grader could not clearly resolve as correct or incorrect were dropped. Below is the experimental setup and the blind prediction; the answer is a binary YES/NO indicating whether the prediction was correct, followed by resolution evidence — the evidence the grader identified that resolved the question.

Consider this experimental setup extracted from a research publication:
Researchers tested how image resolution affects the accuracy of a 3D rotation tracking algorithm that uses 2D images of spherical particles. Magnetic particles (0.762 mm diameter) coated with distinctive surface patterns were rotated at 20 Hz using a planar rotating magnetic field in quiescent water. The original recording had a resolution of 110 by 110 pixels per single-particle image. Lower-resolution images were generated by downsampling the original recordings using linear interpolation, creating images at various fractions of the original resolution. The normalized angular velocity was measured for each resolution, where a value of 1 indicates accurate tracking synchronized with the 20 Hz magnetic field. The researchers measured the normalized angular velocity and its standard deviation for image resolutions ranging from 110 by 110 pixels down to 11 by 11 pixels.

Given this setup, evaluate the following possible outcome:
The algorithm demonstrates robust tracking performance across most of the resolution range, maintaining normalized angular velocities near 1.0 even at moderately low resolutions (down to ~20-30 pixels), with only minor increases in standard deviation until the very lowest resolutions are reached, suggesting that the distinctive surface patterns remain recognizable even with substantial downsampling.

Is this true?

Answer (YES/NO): NO